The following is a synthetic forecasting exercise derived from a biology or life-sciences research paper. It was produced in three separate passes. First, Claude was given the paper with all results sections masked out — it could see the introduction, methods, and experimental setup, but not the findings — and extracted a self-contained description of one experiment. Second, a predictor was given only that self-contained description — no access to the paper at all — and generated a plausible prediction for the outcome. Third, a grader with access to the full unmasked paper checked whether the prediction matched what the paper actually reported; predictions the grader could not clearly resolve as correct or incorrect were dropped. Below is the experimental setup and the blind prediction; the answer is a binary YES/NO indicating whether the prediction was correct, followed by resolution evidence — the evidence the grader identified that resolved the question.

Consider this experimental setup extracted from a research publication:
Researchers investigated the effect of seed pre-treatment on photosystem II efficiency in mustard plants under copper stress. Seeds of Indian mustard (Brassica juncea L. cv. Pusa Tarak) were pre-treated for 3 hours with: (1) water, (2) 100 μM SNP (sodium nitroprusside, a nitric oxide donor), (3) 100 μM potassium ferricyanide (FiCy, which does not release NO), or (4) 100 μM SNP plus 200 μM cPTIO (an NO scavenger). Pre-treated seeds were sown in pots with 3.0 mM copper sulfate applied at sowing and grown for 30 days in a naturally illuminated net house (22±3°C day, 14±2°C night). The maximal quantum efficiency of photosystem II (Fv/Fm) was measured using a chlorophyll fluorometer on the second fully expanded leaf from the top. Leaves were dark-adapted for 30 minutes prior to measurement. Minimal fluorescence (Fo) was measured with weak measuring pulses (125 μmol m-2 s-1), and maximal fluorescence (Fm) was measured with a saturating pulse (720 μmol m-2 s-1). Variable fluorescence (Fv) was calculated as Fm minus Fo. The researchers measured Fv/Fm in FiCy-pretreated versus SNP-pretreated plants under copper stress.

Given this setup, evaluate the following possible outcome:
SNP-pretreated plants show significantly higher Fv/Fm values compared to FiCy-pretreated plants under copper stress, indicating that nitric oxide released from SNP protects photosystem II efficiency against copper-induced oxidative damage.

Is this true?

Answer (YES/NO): YES